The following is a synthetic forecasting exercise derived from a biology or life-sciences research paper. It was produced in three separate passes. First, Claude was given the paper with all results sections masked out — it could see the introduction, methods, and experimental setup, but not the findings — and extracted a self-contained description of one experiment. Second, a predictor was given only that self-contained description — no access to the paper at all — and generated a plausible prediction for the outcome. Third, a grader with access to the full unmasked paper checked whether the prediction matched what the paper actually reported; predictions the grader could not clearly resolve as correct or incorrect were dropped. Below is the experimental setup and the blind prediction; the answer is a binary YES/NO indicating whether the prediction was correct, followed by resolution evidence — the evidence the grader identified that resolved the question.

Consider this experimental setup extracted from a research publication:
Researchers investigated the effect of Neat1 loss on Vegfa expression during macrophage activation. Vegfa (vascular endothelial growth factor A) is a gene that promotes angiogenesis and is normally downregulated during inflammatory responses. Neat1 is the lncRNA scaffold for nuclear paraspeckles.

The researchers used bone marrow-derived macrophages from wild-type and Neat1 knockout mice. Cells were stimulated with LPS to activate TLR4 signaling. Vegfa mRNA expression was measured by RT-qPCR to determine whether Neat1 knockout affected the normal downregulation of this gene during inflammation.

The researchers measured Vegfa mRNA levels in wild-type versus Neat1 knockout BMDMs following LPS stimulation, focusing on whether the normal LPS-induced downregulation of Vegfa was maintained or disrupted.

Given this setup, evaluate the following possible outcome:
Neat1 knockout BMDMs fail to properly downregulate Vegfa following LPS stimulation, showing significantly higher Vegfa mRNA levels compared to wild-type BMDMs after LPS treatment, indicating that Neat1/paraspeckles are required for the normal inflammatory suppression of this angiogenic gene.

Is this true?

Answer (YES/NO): YES